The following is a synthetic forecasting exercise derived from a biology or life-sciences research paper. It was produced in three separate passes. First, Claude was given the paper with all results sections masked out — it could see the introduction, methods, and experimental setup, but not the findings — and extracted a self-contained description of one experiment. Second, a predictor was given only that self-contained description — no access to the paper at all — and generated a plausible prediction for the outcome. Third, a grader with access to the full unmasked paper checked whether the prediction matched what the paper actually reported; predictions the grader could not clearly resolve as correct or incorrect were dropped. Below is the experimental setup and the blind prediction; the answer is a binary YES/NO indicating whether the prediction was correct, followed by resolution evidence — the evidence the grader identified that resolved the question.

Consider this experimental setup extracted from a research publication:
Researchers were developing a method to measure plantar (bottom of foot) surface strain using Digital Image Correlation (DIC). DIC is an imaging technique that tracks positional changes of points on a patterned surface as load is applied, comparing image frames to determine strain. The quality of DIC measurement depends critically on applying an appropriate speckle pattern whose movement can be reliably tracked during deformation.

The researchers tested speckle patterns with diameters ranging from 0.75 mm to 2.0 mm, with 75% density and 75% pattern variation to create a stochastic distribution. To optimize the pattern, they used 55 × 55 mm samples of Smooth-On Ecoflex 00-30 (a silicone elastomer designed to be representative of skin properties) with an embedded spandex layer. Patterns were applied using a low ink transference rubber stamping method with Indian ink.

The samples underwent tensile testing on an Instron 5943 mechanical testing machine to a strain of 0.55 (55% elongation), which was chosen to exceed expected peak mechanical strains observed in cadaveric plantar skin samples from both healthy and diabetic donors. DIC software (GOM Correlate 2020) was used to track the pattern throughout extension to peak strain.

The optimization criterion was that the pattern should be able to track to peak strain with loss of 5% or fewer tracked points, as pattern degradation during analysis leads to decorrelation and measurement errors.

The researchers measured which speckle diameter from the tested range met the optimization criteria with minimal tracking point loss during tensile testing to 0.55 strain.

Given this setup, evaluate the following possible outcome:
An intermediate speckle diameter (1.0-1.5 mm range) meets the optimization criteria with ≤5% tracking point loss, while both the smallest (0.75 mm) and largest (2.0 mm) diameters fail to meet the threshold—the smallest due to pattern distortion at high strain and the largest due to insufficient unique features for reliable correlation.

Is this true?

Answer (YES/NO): NO